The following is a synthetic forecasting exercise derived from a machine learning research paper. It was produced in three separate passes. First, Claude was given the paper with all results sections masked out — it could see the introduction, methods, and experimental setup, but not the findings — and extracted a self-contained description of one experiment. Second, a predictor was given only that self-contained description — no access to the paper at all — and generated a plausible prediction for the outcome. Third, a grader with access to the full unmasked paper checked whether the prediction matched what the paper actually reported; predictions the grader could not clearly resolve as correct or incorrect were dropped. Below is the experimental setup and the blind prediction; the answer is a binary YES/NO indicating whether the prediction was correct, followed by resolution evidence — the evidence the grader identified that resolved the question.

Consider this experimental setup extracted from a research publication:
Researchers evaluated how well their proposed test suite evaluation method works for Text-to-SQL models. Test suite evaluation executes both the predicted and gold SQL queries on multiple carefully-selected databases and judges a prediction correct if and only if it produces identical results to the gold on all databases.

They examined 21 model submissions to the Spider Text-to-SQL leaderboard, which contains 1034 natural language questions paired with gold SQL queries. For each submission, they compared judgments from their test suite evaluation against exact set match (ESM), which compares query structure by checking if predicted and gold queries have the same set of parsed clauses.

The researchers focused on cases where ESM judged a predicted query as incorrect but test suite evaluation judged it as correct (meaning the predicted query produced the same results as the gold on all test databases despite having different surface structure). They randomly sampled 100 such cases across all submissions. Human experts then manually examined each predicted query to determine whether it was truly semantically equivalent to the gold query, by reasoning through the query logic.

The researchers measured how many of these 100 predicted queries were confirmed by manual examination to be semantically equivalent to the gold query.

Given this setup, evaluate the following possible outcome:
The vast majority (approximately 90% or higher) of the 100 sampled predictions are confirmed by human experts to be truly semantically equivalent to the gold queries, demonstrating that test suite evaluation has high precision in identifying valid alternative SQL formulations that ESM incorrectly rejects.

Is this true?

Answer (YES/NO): YES